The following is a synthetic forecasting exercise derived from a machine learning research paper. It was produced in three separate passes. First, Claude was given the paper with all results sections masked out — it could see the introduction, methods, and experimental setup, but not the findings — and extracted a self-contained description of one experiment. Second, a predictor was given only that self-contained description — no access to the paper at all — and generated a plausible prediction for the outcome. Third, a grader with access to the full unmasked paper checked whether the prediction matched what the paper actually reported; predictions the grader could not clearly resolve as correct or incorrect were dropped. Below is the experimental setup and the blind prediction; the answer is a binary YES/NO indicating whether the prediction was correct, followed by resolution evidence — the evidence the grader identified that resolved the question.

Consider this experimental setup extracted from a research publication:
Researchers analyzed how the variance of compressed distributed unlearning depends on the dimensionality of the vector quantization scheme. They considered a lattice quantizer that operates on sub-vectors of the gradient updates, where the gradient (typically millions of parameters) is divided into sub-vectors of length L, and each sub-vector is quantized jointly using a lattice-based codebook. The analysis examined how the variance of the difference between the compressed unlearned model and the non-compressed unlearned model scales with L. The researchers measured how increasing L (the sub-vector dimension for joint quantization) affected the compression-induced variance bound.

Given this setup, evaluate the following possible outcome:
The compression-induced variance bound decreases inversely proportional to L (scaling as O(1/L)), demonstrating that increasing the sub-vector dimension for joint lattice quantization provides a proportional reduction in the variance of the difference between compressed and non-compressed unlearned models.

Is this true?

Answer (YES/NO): YES